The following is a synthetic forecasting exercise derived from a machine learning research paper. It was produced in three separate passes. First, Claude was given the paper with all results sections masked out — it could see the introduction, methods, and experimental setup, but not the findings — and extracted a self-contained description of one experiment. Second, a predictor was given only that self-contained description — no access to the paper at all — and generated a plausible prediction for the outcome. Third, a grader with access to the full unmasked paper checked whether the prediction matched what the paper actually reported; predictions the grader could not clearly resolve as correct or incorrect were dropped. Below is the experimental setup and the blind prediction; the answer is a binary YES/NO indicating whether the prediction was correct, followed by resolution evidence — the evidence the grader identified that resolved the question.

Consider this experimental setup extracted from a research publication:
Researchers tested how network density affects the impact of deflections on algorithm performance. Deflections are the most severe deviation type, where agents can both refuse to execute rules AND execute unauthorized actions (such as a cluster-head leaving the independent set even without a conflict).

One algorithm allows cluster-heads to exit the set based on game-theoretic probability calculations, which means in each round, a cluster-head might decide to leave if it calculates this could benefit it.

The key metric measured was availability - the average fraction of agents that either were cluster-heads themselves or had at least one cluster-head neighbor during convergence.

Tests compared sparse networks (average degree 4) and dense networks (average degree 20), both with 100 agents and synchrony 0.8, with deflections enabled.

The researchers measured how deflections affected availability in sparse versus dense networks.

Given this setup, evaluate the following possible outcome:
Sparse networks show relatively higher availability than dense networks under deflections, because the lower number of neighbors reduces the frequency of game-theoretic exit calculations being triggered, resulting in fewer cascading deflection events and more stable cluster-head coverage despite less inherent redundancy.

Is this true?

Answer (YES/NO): YES